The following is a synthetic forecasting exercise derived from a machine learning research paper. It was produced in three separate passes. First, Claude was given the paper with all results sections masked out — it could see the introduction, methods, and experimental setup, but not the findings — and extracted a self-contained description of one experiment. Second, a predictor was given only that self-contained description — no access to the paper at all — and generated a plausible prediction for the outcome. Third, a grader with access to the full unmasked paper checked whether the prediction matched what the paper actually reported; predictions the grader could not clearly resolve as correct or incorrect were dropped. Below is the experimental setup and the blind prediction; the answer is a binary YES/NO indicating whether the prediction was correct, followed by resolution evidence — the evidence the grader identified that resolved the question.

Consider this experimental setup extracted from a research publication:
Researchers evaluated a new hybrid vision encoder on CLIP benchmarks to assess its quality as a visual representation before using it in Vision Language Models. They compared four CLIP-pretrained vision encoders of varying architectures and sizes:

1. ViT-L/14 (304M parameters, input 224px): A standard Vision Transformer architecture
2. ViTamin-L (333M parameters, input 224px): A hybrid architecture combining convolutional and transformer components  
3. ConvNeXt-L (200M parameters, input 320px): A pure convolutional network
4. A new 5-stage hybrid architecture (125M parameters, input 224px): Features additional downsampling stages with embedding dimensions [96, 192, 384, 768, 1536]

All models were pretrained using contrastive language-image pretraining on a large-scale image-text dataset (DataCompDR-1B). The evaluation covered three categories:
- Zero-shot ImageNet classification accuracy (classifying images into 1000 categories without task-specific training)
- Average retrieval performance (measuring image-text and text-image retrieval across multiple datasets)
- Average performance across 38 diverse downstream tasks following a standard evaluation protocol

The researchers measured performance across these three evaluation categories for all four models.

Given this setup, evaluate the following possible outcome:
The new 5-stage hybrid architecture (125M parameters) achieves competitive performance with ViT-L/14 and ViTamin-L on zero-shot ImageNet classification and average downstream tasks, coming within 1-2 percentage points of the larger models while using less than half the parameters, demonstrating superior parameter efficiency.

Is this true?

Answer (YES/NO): NO